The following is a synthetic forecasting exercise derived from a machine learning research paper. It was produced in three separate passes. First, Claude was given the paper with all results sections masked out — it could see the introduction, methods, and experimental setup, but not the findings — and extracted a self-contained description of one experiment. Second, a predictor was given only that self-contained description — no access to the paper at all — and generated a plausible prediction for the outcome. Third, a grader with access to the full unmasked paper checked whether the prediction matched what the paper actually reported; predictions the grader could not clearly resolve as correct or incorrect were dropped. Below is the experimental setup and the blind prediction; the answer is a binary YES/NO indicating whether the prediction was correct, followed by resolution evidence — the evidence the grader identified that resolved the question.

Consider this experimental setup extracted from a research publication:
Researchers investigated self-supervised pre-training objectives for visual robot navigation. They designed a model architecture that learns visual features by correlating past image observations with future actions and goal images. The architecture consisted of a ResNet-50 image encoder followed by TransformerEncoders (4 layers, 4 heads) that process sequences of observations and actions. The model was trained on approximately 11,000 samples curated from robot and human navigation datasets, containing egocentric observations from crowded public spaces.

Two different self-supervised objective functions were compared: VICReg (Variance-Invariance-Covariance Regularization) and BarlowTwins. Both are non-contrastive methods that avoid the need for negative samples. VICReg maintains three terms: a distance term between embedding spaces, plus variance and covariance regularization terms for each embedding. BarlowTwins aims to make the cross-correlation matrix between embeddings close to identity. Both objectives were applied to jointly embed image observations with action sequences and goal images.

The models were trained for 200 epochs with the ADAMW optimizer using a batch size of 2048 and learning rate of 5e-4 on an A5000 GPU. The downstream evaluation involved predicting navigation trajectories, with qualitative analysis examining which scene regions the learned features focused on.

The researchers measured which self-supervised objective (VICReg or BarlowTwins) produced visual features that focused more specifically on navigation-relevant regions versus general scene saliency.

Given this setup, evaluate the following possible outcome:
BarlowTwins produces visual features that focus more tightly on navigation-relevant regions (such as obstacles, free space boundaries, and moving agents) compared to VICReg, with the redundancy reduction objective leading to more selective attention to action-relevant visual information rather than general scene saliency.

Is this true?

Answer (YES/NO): NO